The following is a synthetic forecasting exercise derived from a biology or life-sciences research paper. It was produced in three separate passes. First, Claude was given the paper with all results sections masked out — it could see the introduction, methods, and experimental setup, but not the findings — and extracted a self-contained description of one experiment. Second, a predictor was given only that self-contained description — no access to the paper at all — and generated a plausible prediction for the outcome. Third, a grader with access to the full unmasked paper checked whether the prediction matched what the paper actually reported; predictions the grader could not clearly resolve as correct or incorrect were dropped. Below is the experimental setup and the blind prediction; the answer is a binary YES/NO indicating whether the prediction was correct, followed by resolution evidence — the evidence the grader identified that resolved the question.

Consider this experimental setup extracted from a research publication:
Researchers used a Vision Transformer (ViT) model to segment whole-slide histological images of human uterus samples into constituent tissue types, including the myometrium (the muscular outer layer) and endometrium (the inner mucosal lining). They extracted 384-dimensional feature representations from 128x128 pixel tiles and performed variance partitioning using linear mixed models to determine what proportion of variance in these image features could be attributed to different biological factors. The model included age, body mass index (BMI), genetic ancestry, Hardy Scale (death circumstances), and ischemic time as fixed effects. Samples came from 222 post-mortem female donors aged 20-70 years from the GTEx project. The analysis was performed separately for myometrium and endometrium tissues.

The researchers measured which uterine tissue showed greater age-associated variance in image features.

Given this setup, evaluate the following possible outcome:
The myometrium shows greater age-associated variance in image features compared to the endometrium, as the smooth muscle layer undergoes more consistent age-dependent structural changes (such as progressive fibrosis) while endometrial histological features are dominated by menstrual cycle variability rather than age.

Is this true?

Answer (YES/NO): YES